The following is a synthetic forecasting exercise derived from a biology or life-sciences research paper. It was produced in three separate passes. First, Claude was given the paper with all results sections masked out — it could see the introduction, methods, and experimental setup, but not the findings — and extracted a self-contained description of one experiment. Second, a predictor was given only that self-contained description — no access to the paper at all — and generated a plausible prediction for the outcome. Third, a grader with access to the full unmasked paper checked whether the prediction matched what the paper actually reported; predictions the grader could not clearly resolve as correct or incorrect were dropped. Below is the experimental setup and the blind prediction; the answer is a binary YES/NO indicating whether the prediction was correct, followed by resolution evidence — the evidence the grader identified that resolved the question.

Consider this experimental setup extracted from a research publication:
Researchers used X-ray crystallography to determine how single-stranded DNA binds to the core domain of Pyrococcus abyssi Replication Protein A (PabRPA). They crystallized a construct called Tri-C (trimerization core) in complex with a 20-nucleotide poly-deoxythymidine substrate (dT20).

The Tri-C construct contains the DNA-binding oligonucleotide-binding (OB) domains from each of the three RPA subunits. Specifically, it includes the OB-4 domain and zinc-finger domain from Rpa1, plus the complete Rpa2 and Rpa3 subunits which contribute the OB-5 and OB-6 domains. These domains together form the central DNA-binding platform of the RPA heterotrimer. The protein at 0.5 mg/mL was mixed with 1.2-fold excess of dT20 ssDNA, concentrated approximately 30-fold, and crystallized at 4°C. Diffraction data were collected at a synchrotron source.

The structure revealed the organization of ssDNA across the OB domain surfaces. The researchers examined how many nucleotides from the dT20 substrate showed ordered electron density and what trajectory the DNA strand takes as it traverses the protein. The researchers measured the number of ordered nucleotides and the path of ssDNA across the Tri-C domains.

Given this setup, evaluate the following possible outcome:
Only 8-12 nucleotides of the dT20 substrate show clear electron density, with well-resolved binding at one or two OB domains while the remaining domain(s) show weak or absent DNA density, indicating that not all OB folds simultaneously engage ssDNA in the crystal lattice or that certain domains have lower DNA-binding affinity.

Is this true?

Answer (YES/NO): NO